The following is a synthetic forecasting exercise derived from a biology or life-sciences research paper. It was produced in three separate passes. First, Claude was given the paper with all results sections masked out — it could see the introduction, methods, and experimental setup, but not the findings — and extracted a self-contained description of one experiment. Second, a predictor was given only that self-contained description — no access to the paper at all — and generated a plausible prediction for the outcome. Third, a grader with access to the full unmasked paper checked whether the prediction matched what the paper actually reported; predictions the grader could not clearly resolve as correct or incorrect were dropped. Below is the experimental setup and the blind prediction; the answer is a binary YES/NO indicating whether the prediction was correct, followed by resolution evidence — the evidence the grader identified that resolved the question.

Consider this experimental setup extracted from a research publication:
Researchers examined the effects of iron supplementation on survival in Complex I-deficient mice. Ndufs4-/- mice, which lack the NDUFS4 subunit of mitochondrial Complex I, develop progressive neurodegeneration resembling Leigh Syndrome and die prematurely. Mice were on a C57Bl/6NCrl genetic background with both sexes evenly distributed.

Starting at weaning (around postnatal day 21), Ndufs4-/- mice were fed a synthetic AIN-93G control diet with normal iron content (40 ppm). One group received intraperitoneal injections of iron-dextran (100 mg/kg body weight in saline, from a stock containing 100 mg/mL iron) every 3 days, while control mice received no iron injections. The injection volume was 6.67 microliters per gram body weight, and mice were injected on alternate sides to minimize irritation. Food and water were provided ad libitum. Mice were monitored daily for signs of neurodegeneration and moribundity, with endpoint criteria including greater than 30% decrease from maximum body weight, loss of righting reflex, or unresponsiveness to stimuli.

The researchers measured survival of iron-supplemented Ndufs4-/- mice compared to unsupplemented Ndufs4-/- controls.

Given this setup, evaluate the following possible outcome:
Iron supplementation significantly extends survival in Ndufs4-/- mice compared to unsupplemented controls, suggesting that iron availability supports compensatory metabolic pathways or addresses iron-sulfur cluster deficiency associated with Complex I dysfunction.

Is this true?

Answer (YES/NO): NO